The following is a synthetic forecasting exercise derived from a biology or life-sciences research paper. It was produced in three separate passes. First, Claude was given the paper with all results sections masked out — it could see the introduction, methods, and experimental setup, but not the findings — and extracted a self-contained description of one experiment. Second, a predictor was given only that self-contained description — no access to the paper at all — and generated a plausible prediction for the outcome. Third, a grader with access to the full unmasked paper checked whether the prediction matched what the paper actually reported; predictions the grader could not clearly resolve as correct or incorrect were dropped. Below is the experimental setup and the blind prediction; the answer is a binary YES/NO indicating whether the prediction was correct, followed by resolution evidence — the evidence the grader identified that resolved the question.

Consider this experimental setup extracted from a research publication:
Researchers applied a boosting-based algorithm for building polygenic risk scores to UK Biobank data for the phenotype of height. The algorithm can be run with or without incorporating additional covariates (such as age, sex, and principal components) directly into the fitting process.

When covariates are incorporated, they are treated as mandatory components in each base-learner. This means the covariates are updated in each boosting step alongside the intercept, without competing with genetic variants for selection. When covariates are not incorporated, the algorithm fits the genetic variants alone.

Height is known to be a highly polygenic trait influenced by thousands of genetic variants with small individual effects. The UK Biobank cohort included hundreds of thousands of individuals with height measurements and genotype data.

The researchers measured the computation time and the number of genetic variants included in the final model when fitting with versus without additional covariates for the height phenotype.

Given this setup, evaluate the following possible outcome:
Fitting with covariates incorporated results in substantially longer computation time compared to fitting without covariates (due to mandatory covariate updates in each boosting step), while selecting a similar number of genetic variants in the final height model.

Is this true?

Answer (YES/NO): NO